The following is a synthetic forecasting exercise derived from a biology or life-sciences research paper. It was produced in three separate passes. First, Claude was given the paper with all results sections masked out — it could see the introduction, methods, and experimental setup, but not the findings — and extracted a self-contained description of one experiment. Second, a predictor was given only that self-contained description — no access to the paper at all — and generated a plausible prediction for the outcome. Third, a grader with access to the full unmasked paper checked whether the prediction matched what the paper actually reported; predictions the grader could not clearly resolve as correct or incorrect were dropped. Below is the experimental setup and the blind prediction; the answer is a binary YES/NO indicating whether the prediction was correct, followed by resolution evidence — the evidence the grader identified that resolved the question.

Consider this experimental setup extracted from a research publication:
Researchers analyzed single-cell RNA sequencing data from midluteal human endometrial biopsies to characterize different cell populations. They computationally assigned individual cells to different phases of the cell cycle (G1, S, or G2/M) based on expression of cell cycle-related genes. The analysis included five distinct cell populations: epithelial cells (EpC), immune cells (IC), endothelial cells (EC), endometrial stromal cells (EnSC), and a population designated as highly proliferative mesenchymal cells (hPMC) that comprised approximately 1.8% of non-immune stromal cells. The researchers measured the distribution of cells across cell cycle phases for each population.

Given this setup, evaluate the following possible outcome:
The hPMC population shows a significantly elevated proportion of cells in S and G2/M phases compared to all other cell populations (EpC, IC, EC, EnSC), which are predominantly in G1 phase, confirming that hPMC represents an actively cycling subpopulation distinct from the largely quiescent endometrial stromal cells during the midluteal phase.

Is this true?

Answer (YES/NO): NO